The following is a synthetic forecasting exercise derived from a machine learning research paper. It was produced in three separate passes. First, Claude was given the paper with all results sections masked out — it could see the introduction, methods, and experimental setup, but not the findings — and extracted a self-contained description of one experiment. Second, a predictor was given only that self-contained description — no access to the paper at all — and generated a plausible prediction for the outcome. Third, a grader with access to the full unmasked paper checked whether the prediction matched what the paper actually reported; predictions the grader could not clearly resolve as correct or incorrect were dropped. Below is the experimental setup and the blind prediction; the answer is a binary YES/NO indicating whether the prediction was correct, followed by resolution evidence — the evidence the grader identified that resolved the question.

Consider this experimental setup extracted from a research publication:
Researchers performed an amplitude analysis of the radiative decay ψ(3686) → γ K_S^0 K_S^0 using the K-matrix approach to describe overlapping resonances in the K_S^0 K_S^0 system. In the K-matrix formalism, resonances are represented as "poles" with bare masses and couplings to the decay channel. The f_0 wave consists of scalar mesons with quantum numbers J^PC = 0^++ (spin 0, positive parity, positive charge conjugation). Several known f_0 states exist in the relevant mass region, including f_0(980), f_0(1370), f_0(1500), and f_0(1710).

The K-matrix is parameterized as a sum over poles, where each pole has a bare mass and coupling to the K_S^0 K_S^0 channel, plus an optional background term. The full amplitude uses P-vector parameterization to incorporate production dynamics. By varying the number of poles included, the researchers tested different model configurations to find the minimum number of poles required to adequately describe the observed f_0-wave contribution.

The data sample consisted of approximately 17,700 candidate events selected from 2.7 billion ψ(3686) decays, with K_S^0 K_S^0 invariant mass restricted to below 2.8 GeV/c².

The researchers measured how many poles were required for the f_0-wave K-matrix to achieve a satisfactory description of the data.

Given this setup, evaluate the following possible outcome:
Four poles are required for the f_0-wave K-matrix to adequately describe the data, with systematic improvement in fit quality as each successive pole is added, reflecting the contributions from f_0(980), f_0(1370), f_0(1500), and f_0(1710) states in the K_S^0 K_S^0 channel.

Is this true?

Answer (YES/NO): NO